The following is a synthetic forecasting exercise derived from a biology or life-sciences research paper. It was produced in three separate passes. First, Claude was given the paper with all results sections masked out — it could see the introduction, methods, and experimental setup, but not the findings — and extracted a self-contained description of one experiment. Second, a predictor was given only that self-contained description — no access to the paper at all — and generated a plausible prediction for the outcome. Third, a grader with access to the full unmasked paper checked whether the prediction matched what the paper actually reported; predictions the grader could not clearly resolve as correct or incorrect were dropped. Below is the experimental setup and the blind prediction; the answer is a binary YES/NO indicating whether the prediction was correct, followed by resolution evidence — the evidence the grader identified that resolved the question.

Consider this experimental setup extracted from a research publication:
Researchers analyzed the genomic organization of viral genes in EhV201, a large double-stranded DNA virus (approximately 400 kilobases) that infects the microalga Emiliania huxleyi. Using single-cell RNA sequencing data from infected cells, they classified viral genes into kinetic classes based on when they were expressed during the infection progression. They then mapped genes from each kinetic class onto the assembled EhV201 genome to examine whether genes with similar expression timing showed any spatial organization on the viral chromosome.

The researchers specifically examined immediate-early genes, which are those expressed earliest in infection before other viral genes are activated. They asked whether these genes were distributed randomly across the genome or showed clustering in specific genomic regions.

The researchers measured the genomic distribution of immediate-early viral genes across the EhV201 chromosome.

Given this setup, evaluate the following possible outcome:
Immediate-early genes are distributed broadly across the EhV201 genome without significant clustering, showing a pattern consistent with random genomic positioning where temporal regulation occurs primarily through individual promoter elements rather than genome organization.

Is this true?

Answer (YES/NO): NO